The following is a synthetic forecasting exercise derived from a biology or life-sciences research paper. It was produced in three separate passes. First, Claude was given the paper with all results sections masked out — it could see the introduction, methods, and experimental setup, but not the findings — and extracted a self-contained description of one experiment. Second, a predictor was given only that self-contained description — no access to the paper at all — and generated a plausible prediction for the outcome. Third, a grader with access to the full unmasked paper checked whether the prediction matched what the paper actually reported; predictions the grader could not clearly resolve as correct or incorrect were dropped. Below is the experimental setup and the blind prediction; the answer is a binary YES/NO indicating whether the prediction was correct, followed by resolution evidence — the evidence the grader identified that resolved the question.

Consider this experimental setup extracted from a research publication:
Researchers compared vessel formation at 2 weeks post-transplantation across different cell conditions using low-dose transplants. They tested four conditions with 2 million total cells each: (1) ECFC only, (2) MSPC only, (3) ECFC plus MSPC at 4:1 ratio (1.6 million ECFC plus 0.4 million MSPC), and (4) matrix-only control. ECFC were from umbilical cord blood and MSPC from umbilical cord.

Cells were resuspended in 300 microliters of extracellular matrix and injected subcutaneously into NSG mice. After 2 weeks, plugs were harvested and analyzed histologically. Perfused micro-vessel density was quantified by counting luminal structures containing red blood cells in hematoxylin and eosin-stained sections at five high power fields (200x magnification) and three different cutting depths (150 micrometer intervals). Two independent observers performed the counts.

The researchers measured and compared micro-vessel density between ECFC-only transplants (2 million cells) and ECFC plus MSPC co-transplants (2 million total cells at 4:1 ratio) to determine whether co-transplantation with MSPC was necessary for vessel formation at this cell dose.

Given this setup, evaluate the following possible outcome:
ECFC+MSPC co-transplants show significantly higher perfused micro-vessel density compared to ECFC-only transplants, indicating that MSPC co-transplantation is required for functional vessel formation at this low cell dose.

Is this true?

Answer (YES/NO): YES